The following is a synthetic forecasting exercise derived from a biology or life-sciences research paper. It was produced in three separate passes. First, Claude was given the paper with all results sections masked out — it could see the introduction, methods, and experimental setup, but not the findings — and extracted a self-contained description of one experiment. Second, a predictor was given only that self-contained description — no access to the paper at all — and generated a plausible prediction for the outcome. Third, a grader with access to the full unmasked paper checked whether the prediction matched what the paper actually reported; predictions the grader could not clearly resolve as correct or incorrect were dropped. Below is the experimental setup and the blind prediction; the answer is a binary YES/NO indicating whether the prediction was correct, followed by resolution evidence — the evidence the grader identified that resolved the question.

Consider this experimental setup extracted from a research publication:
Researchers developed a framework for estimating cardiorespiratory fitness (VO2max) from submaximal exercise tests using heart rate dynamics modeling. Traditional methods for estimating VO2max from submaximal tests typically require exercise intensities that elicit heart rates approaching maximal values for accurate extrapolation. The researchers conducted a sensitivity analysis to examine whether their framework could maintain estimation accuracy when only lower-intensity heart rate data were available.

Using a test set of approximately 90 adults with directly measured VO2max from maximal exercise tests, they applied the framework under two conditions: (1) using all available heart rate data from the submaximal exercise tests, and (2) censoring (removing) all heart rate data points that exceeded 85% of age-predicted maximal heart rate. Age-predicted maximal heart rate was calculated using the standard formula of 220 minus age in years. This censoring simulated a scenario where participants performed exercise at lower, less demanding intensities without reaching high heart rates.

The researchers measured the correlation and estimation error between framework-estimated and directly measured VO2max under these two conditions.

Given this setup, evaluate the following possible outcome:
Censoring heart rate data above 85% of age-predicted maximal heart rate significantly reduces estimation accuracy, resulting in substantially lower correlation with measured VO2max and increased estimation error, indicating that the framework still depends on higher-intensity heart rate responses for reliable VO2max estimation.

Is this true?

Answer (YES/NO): NO